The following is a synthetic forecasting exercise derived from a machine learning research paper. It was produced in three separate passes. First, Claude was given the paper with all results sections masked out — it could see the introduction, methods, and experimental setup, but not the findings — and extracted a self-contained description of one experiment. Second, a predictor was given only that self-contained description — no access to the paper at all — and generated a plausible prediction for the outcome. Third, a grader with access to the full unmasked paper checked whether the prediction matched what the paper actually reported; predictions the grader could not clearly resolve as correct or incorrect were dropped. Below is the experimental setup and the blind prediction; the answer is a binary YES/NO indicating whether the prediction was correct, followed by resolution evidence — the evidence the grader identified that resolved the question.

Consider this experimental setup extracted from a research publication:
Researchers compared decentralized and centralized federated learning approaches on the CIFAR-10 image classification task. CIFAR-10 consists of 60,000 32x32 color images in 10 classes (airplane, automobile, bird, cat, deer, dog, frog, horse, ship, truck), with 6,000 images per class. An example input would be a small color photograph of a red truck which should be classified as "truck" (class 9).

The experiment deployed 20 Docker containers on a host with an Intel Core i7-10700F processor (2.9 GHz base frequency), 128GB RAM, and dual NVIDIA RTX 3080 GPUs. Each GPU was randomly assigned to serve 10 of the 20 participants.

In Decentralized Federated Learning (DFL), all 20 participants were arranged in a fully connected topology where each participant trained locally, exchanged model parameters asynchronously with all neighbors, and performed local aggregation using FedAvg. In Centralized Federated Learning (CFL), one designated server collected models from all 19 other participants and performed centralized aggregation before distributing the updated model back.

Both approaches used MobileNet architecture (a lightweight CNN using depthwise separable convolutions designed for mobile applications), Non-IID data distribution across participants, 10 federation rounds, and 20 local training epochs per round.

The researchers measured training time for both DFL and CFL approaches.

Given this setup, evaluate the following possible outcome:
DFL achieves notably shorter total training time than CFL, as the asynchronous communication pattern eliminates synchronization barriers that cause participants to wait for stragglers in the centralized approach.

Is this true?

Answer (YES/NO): YES